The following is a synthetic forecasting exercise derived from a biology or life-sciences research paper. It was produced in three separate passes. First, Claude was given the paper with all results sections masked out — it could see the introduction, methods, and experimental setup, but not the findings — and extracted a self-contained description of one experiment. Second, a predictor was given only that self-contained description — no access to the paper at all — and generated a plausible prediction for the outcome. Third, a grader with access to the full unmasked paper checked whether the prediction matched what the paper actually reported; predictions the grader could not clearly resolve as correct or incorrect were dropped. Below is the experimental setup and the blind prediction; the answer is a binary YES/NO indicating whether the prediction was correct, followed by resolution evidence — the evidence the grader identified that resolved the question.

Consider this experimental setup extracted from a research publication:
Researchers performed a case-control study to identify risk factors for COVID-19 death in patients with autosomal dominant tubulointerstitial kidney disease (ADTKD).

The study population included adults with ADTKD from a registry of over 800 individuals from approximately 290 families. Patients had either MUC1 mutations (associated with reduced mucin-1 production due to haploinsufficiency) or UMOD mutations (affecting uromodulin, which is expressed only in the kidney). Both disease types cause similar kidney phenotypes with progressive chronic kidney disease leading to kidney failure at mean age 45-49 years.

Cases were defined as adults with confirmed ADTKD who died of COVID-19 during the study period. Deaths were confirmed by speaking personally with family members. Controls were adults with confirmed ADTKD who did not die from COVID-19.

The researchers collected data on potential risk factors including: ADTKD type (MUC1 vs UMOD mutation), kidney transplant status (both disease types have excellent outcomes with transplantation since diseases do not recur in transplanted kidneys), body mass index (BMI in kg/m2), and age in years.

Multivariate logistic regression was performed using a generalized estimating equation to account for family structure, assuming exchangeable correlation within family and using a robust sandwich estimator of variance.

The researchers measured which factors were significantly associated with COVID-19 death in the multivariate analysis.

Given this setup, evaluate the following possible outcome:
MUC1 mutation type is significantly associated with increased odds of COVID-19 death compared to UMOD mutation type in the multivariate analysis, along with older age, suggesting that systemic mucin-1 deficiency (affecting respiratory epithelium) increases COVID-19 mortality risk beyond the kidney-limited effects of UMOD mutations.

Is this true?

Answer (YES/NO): NO